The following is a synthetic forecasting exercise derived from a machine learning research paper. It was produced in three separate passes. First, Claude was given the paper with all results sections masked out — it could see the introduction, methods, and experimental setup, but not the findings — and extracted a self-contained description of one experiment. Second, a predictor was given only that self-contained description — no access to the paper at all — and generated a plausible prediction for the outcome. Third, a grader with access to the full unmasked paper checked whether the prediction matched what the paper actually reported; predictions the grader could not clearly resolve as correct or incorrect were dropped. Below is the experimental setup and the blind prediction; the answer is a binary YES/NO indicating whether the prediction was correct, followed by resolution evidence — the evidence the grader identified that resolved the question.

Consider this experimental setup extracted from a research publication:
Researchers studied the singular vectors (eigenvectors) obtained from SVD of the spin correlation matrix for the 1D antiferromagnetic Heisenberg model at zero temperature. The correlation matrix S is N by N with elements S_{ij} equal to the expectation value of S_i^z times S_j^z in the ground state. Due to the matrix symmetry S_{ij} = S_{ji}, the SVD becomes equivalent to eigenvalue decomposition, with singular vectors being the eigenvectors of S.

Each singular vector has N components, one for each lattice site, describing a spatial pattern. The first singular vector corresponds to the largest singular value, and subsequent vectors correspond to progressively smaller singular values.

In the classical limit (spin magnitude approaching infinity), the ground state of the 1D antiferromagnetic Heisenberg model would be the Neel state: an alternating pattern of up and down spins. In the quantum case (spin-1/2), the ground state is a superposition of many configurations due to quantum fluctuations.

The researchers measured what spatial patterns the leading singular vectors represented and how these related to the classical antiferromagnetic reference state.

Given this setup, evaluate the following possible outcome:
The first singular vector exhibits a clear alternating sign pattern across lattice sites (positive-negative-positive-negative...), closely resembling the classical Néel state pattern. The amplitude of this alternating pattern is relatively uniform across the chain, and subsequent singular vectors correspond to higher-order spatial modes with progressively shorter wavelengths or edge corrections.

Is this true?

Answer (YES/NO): NO